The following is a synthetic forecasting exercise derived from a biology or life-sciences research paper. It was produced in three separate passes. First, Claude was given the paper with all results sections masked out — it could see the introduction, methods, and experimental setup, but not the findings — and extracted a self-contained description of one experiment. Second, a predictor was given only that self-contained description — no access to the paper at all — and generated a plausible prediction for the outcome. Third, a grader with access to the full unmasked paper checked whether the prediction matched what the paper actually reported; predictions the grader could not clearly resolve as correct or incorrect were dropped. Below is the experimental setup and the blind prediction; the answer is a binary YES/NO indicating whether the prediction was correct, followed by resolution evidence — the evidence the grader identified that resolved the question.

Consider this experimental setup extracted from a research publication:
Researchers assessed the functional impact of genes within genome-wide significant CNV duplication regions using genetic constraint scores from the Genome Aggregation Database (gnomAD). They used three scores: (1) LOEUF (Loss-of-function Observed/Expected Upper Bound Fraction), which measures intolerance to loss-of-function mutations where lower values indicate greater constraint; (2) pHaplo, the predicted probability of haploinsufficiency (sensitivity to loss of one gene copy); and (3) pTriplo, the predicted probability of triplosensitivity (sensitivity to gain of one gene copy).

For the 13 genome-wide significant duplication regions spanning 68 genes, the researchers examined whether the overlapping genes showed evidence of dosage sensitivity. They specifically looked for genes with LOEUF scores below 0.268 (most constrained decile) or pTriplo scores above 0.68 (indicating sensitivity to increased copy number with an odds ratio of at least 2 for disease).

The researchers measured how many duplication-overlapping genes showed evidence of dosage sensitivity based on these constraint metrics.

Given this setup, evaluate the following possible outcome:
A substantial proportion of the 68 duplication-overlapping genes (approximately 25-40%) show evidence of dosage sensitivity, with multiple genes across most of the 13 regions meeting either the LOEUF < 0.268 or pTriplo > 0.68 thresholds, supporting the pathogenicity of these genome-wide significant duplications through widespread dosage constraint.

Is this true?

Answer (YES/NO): NO